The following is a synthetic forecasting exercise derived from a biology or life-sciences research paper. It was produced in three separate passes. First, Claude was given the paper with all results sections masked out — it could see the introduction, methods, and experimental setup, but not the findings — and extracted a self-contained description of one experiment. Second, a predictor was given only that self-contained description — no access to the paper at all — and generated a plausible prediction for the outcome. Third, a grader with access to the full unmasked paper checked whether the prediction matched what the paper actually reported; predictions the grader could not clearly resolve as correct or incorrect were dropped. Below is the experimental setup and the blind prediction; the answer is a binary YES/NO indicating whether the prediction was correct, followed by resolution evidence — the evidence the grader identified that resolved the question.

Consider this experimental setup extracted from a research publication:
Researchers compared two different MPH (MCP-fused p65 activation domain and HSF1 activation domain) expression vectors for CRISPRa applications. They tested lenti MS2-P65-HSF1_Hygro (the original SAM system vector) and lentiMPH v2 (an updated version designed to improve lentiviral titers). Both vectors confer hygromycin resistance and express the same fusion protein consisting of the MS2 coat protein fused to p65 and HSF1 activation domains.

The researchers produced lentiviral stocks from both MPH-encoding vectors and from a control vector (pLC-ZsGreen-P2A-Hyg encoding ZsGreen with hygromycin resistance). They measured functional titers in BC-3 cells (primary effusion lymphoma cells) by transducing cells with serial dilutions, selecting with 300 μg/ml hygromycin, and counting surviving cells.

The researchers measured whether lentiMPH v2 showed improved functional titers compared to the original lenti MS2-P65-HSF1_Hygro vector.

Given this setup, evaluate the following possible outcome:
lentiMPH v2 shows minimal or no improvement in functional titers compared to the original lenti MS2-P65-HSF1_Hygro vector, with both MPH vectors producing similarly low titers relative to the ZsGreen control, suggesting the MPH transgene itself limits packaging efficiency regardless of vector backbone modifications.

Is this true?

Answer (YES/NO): YES